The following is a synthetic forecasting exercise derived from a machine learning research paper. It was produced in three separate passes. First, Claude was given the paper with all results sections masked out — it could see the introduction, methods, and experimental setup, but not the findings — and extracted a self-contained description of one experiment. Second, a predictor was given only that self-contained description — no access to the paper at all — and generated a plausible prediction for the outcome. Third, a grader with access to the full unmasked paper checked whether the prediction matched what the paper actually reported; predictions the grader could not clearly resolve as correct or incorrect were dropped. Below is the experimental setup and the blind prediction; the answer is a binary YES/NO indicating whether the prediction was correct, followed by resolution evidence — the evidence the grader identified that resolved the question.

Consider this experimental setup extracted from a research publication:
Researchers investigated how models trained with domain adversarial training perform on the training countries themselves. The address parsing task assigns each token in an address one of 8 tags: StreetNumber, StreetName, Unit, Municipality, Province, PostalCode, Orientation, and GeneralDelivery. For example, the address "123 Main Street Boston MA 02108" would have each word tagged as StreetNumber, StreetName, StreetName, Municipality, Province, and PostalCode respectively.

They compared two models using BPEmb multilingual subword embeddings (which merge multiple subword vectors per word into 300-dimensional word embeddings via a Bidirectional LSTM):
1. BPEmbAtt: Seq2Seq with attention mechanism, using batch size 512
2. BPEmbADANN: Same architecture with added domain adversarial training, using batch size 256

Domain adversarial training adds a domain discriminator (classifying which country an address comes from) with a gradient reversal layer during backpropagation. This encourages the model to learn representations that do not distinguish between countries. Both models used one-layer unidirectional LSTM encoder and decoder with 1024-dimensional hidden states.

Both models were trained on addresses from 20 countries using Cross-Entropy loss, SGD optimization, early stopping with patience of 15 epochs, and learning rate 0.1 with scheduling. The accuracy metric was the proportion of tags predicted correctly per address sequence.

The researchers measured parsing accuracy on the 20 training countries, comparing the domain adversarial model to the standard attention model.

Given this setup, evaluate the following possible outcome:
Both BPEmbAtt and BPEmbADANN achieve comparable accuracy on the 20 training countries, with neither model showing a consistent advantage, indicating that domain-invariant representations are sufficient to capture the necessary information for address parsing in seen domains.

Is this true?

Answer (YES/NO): YES